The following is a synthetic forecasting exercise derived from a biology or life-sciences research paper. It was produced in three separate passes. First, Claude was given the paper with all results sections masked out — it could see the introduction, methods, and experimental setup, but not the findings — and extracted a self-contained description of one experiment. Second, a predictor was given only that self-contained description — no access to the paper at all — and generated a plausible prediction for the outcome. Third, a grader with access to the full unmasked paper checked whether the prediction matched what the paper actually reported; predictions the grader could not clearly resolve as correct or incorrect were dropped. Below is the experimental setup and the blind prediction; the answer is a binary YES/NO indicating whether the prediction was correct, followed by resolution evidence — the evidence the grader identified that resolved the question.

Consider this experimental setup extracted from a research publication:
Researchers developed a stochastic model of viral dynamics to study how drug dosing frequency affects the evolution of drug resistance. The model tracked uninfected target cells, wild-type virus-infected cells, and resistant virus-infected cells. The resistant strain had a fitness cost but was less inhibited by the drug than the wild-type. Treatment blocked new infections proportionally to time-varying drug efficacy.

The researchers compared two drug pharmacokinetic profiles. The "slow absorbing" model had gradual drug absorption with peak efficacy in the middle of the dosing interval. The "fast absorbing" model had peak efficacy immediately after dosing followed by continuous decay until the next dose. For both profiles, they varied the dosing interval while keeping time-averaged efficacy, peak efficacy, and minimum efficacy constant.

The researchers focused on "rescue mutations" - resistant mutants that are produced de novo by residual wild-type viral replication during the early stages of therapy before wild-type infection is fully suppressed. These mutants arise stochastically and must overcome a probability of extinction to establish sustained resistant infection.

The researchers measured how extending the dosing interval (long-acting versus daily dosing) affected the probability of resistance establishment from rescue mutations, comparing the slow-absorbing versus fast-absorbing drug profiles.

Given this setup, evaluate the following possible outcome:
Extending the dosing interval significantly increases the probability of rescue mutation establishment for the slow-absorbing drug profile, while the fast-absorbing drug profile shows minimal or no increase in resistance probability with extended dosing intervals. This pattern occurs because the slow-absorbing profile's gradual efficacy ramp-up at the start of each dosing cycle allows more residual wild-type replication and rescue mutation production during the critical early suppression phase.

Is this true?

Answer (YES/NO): NO